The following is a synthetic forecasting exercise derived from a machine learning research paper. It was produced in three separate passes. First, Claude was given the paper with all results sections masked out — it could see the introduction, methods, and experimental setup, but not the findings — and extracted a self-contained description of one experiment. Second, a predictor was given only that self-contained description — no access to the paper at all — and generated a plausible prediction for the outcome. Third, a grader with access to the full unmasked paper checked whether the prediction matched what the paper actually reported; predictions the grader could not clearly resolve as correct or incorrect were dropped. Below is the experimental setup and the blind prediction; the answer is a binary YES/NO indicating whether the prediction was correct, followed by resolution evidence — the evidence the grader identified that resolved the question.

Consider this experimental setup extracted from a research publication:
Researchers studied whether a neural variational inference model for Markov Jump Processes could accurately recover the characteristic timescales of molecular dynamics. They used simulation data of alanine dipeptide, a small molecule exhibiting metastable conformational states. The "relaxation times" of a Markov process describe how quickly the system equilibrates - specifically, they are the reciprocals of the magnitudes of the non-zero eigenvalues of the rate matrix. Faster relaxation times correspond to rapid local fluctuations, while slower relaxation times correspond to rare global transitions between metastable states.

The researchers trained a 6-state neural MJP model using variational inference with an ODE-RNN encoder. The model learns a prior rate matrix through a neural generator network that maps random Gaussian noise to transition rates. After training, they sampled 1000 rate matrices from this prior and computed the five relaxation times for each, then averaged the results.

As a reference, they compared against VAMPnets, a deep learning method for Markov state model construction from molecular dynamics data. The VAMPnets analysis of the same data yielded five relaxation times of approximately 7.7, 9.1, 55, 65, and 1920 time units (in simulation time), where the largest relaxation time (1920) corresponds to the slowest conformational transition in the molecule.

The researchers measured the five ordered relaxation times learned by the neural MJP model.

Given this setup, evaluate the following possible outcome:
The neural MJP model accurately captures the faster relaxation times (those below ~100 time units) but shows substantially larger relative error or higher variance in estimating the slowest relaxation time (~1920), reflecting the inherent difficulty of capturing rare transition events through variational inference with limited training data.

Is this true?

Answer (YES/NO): YES